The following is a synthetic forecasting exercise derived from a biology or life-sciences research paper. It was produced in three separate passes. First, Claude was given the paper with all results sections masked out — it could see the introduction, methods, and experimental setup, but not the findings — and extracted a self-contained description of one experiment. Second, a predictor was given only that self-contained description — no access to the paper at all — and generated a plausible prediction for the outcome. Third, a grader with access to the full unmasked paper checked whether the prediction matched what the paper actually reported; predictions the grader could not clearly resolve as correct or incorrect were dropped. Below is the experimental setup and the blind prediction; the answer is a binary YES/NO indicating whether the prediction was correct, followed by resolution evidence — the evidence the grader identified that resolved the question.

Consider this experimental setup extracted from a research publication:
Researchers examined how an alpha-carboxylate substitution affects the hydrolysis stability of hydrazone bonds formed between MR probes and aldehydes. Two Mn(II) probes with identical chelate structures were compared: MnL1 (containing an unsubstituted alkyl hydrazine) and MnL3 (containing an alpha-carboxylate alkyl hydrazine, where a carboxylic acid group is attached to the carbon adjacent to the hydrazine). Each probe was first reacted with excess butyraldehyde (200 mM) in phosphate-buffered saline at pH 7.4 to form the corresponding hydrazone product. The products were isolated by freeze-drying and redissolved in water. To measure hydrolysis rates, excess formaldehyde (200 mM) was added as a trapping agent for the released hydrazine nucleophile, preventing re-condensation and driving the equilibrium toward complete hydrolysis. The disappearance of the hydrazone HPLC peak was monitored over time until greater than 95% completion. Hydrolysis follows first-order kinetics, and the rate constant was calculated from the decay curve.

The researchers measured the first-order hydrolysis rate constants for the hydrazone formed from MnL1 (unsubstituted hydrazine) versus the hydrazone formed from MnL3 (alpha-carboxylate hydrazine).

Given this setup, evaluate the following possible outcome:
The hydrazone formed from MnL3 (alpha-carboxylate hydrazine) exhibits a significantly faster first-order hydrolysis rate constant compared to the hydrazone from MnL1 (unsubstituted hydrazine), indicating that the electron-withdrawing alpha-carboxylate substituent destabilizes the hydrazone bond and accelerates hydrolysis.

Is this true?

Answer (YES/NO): NO